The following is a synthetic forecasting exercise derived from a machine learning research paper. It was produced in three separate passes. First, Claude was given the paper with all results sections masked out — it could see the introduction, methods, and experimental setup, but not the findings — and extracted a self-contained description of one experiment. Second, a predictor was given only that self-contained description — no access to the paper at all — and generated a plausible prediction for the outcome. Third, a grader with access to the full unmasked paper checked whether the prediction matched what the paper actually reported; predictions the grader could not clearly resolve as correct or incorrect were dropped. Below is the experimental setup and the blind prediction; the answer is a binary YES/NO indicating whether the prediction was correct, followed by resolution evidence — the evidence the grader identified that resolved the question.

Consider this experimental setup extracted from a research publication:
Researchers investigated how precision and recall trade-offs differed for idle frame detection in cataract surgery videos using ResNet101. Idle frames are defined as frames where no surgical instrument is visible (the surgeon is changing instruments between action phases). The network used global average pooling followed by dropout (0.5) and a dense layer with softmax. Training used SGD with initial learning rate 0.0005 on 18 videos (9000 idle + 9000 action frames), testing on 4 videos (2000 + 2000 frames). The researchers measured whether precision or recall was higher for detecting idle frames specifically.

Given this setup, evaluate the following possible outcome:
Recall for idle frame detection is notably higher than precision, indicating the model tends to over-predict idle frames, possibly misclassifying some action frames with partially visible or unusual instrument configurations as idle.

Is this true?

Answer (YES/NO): YES